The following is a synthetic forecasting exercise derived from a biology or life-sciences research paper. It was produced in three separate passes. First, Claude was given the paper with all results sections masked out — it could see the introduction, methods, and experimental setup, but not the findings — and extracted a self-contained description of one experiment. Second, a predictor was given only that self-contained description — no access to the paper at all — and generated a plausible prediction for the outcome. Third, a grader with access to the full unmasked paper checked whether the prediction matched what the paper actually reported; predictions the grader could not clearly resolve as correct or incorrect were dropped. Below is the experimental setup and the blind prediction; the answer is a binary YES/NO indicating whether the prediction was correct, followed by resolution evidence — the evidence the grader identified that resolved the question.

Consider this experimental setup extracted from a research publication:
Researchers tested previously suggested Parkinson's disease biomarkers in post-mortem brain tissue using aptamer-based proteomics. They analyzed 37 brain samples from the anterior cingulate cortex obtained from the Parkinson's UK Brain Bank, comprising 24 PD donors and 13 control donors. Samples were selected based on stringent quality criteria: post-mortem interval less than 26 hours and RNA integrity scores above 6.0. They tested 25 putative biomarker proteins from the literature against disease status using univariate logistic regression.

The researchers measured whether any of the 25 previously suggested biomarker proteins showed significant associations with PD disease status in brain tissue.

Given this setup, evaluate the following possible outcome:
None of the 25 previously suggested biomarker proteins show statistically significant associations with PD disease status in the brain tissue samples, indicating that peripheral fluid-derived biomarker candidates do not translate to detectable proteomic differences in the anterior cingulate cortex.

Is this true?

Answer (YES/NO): YES